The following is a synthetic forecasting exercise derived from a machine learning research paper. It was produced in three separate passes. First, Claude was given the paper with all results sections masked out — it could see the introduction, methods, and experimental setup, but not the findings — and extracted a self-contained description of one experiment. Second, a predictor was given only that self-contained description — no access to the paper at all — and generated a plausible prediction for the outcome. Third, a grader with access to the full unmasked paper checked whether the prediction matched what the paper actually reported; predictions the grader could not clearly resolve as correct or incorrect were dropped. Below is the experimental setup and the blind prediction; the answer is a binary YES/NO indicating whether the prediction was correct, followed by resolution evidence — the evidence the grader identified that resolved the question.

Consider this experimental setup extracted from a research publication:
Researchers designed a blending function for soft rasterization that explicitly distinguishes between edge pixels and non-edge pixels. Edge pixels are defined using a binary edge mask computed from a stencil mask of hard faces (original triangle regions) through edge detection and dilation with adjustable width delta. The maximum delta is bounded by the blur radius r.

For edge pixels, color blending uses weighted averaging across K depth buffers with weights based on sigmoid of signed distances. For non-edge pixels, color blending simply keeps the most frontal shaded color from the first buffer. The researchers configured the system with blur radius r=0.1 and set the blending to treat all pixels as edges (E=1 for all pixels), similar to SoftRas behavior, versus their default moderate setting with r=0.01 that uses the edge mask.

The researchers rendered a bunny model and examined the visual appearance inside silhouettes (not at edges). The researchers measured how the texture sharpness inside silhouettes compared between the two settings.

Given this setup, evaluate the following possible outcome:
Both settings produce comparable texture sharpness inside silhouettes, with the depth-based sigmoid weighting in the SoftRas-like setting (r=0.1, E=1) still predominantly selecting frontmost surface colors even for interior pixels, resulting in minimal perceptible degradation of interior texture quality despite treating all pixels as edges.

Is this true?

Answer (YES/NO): NO